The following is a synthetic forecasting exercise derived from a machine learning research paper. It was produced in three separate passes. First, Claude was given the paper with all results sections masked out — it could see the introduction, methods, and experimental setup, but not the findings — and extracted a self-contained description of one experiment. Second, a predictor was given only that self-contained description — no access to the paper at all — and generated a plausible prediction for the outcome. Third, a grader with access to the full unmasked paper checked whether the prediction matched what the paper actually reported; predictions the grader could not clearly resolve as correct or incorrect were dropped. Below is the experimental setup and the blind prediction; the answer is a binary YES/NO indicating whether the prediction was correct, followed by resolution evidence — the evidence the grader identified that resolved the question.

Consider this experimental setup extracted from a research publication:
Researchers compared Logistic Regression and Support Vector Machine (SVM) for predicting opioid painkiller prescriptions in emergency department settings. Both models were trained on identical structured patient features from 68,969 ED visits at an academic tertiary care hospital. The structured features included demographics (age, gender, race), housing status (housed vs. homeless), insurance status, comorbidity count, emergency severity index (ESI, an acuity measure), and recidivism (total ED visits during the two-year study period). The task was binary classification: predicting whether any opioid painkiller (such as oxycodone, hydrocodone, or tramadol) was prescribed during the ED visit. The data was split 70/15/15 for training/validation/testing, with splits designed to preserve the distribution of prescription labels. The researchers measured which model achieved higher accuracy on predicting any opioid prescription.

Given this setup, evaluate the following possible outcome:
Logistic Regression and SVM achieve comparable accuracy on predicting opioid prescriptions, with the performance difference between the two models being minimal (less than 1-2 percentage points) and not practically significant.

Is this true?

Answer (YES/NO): YES